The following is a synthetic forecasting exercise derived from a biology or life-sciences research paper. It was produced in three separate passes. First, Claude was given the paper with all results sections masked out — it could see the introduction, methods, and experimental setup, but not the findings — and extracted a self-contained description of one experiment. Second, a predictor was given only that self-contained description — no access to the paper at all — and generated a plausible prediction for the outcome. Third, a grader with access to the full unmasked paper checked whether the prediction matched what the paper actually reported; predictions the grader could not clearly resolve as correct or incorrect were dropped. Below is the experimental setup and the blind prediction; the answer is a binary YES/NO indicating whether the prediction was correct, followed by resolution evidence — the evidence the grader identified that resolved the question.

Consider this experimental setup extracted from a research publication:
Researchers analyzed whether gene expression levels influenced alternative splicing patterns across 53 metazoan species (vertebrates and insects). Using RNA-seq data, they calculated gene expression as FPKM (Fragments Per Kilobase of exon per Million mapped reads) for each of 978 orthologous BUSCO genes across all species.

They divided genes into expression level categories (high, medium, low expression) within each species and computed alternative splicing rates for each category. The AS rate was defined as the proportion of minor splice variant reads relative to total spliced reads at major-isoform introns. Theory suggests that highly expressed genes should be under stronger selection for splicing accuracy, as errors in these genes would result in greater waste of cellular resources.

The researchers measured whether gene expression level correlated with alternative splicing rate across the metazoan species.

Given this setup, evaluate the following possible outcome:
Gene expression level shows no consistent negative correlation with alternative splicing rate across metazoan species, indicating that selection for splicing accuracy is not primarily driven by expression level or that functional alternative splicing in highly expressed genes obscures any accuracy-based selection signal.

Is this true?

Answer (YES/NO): NO